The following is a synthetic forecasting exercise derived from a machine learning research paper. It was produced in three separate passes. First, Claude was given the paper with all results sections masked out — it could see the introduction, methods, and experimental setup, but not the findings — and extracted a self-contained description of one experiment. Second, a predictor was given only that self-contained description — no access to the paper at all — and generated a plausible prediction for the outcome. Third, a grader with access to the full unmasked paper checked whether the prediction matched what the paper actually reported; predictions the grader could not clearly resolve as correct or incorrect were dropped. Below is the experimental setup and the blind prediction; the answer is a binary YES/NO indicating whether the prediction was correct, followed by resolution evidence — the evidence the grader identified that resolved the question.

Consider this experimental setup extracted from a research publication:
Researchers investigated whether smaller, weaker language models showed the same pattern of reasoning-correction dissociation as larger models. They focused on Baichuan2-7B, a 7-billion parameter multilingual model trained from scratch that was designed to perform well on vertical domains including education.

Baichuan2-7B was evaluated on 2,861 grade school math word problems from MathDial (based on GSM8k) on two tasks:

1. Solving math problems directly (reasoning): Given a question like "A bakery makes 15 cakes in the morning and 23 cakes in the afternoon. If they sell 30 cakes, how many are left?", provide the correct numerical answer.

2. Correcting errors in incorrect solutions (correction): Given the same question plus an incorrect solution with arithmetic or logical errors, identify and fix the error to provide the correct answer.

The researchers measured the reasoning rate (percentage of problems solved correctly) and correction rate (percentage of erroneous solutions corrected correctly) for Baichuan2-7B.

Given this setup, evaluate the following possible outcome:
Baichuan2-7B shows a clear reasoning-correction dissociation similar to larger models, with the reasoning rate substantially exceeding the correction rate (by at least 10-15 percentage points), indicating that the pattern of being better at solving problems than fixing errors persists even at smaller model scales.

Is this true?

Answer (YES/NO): NO